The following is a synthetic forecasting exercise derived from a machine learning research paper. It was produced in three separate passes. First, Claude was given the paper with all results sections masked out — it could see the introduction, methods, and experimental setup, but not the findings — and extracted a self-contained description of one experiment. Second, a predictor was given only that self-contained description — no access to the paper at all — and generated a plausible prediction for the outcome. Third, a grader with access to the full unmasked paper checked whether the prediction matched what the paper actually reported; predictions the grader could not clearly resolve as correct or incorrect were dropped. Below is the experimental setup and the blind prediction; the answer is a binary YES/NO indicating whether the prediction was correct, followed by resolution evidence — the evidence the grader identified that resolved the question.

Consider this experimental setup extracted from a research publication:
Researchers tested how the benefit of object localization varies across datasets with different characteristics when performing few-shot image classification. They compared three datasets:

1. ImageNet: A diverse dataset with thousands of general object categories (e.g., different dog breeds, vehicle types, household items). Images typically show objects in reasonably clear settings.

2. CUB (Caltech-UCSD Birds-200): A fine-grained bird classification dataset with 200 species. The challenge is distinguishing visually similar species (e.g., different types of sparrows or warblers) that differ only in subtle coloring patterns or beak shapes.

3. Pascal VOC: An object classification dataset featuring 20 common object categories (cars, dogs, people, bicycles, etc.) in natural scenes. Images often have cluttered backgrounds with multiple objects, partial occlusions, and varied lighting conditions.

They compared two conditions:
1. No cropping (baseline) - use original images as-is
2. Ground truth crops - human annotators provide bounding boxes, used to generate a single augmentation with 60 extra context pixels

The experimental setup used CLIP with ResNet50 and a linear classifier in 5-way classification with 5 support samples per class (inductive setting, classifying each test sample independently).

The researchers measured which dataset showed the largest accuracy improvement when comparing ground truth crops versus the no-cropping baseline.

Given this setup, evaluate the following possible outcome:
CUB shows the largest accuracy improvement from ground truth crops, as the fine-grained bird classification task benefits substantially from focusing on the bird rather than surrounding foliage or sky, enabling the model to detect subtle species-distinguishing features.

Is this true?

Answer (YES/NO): NO